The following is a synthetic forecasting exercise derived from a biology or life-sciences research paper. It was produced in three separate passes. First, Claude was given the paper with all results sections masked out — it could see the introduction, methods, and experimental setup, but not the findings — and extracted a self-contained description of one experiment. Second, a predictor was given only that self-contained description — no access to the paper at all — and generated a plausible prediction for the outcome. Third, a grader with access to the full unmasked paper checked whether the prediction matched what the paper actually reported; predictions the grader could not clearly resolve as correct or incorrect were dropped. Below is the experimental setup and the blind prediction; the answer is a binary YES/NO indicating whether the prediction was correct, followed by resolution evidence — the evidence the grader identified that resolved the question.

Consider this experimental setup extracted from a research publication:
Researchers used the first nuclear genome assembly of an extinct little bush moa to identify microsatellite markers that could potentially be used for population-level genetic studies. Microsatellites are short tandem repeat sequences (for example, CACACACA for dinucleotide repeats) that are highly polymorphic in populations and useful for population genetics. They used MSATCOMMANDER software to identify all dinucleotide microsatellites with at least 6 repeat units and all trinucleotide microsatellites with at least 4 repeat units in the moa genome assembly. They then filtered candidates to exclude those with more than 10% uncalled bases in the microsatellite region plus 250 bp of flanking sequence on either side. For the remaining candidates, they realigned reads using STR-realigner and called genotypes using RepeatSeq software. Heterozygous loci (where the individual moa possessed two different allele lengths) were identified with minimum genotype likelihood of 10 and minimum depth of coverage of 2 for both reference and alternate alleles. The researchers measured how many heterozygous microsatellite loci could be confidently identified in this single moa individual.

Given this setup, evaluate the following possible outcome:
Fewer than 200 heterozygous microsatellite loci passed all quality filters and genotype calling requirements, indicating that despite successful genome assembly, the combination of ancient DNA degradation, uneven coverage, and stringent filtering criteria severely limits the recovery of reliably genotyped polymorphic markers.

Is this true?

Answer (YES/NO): YES